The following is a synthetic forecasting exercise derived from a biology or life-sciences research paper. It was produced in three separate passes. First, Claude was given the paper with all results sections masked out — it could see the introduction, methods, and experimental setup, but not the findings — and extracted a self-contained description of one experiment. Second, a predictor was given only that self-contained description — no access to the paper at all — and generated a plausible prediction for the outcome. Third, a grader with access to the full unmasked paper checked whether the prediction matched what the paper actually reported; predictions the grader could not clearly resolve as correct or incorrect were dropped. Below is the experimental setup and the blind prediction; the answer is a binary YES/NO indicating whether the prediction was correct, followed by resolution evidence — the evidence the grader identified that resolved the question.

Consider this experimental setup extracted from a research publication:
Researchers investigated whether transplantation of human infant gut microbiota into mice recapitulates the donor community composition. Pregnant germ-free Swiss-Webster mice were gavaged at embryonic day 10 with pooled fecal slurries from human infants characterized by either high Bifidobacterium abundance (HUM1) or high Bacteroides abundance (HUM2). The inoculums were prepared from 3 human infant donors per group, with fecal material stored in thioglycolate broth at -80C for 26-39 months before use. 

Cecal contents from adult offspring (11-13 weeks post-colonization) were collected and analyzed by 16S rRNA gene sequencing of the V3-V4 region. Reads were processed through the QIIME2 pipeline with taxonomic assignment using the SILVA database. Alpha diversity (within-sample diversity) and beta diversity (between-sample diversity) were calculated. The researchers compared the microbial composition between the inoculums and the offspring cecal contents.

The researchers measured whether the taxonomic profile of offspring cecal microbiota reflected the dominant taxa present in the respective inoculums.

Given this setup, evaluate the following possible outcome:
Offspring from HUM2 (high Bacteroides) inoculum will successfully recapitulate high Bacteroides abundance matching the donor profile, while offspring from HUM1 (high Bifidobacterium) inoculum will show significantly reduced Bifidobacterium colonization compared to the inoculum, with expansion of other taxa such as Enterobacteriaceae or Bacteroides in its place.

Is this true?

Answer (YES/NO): NO